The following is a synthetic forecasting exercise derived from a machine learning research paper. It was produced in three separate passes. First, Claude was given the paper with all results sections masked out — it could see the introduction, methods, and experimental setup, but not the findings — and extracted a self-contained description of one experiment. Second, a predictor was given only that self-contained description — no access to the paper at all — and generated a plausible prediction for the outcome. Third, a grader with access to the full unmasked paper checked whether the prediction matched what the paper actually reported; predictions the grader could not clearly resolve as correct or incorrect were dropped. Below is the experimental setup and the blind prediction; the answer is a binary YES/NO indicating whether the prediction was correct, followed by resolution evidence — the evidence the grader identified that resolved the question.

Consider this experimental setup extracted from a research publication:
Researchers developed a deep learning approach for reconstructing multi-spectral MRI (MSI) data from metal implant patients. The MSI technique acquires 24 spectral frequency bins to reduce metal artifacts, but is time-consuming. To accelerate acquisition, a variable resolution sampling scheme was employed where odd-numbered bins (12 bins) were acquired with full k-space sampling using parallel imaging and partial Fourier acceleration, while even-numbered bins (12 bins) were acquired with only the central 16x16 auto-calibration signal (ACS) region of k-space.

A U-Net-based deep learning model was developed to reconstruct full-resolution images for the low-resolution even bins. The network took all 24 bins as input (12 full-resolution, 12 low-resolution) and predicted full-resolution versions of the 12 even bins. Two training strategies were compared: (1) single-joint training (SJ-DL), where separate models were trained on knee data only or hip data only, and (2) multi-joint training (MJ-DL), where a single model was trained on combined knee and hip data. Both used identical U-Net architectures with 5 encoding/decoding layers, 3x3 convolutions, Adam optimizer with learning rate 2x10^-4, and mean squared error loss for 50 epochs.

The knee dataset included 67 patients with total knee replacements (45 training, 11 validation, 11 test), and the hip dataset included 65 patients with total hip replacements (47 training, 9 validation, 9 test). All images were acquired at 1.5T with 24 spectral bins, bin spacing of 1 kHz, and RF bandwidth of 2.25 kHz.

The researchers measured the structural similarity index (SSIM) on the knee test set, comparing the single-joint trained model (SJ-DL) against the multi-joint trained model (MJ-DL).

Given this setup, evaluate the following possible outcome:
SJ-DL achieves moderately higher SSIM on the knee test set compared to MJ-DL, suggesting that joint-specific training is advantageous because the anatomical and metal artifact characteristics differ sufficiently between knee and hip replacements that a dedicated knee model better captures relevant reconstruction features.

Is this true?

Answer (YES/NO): NO